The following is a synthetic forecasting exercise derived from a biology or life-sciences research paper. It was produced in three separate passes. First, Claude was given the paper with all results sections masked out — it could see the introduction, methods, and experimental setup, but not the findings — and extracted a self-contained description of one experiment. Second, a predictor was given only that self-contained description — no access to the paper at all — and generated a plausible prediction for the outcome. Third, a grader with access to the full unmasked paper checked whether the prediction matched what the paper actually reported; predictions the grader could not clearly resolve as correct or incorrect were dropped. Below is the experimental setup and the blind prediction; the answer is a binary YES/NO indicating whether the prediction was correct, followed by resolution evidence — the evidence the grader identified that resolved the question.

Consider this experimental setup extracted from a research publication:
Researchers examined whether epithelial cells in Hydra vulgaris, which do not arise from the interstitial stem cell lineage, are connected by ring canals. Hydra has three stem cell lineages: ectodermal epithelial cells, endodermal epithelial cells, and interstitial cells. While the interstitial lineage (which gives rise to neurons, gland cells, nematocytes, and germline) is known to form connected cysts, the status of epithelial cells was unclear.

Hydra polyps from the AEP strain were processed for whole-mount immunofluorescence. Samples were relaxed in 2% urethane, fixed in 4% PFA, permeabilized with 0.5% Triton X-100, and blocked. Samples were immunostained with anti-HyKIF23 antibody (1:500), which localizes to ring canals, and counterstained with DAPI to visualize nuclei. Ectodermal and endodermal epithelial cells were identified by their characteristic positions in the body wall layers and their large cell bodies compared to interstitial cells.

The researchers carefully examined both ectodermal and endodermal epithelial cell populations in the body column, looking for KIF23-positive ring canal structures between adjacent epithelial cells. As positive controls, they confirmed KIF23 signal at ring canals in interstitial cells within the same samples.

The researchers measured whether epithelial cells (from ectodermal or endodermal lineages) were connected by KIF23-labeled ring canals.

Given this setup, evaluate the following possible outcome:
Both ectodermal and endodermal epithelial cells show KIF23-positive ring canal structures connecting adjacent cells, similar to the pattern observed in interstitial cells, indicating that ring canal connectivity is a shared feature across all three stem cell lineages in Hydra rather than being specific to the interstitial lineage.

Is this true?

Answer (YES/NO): NO